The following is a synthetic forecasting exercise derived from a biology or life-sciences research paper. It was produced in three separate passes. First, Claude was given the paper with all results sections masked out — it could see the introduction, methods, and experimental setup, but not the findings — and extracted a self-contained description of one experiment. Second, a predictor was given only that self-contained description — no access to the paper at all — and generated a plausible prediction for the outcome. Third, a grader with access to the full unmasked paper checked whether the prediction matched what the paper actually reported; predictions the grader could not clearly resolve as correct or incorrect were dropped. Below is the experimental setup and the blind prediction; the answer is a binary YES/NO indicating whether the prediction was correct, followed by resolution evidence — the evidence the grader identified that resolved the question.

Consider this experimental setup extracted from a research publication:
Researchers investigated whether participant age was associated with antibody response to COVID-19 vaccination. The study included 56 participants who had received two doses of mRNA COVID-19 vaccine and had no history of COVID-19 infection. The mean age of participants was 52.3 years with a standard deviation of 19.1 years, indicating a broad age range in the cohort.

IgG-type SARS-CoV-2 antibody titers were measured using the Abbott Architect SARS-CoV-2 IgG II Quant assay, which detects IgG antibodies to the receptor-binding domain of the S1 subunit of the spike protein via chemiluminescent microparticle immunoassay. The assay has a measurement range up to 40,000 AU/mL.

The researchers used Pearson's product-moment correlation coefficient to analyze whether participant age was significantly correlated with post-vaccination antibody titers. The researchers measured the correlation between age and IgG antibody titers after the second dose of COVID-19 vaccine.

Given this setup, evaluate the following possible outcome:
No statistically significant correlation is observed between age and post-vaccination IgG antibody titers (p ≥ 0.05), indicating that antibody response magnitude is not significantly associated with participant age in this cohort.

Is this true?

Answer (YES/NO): YES